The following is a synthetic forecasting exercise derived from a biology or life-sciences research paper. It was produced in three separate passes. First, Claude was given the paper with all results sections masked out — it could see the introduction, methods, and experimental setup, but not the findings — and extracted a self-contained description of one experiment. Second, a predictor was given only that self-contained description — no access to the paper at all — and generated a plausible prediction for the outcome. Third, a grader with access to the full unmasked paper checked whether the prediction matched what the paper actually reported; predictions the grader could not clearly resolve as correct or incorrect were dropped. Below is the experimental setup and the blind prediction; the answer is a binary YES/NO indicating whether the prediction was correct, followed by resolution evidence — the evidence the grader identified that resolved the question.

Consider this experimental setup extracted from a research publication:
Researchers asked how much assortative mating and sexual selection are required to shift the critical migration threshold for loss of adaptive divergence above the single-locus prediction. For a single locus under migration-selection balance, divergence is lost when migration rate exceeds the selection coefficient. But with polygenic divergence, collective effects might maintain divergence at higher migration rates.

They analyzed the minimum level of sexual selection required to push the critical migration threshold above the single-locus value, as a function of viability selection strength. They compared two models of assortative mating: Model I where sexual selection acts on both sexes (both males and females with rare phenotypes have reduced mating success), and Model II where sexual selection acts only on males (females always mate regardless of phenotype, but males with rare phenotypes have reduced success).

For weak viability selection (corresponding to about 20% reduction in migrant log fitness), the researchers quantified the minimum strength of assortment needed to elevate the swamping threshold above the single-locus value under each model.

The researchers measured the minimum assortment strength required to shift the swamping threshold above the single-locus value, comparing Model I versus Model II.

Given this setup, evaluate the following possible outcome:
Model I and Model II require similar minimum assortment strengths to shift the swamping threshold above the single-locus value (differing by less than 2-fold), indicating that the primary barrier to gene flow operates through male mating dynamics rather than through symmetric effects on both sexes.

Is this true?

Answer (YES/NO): NO